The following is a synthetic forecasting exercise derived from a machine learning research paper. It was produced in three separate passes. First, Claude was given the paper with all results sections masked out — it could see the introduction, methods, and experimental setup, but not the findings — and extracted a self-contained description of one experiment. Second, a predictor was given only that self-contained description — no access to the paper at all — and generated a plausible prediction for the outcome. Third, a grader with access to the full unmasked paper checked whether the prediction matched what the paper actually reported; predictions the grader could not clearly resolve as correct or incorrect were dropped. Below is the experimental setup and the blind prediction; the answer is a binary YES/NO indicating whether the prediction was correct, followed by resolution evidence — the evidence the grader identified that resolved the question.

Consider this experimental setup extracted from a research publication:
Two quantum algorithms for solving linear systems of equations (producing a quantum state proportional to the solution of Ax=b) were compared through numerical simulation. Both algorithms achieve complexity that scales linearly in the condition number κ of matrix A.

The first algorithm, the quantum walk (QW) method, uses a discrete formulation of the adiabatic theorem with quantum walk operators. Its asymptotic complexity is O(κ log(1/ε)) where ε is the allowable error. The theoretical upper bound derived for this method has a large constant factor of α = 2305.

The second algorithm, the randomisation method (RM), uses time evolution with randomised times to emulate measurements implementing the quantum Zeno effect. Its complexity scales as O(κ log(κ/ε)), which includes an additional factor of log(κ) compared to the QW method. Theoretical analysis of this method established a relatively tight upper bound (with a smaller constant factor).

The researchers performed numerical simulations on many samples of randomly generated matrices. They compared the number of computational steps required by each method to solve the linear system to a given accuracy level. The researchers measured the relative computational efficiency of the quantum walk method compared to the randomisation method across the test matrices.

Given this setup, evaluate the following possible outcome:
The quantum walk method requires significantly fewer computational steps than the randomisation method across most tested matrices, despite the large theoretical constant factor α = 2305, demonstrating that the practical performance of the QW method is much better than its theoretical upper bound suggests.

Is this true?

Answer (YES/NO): YES